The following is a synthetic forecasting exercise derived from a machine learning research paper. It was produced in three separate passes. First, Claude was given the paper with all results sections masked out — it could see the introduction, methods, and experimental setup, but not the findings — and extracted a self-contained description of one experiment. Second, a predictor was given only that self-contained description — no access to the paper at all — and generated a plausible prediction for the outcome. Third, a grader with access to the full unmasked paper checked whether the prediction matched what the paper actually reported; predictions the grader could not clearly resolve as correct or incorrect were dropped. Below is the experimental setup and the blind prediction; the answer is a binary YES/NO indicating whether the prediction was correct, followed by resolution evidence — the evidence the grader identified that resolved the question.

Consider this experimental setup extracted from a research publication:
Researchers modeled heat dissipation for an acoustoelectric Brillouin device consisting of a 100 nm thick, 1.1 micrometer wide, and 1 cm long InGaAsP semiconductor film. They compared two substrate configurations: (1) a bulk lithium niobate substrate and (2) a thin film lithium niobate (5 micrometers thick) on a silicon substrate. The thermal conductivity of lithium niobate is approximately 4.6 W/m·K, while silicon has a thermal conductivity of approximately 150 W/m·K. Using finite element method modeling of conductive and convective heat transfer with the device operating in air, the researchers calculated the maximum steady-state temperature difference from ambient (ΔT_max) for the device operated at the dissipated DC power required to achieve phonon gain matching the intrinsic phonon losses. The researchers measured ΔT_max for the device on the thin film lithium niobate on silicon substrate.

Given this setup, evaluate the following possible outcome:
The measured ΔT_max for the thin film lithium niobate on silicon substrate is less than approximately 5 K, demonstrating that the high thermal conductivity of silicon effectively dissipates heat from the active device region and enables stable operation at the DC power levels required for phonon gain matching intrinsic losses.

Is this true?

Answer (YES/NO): YES